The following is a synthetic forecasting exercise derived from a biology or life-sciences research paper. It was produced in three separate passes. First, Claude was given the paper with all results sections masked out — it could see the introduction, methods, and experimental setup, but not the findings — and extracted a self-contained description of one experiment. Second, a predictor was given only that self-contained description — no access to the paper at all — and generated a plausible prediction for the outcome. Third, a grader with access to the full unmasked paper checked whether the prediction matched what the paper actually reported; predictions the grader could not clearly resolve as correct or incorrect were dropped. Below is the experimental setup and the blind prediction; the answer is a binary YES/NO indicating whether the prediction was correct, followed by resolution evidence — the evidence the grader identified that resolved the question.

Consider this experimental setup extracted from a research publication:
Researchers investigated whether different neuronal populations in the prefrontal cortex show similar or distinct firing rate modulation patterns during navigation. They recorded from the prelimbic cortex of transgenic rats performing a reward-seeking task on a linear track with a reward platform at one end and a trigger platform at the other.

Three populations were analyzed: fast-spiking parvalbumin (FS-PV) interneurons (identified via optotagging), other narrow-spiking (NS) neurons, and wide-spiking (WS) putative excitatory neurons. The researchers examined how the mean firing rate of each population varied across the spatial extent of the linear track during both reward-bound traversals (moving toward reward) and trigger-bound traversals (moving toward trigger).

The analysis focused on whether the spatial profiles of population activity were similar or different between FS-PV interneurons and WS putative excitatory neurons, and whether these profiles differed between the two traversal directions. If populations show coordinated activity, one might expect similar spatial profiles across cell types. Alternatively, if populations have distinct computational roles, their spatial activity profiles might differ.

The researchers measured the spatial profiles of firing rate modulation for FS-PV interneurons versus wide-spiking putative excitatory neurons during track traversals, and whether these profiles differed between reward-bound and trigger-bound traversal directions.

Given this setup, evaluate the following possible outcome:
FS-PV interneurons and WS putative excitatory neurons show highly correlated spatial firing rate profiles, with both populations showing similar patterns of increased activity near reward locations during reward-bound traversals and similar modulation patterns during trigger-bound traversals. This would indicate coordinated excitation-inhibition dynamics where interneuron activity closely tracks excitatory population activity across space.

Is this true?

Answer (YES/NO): NO